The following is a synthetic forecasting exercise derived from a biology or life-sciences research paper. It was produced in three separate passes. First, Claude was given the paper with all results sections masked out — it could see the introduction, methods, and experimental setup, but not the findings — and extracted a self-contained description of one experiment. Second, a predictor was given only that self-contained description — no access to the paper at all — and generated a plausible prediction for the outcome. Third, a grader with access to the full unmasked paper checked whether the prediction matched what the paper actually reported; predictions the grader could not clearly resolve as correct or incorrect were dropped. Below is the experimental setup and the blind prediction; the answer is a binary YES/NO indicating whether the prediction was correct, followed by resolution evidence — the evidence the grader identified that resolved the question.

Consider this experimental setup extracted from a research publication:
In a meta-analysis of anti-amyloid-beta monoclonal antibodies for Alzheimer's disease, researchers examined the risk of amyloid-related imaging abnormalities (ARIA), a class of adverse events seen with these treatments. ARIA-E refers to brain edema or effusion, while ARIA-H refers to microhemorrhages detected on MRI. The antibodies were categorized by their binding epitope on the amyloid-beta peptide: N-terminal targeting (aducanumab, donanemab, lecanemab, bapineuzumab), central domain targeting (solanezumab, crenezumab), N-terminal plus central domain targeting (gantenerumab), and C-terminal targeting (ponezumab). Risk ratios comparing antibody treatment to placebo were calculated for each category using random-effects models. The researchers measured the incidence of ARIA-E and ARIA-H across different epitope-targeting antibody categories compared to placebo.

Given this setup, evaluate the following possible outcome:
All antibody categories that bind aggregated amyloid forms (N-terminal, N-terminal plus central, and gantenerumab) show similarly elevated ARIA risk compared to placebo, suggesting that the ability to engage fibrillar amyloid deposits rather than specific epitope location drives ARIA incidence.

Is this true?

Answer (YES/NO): NO